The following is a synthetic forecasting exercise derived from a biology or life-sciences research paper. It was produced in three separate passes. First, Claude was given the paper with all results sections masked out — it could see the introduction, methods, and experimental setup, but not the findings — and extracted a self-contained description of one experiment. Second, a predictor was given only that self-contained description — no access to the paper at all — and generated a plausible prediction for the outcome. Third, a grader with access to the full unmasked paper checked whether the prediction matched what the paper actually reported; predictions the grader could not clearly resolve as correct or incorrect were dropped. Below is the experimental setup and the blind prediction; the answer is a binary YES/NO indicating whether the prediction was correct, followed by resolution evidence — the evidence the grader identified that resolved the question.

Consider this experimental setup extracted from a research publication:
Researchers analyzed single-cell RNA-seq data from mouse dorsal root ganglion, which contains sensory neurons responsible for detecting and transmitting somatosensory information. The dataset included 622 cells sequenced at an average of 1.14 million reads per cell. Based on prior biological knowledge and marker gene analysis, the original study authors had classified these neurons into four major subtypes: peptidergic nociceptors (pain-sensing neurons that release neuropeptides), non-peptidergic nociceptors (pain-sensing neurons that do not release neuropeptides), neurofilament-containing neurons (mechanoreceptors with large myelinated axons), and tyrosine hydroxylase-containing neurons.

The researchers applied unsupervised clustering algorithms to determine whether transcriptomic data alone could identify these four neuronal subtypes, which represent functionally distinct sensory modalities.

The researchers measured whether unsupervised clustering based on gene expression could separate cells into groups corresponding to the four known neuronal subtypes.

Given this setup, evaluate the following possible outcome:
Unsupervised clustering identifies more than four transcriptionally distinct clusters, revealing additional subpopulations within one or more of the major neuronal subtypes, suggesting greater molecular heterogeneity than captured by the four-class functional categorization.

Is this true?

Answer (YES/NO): NO